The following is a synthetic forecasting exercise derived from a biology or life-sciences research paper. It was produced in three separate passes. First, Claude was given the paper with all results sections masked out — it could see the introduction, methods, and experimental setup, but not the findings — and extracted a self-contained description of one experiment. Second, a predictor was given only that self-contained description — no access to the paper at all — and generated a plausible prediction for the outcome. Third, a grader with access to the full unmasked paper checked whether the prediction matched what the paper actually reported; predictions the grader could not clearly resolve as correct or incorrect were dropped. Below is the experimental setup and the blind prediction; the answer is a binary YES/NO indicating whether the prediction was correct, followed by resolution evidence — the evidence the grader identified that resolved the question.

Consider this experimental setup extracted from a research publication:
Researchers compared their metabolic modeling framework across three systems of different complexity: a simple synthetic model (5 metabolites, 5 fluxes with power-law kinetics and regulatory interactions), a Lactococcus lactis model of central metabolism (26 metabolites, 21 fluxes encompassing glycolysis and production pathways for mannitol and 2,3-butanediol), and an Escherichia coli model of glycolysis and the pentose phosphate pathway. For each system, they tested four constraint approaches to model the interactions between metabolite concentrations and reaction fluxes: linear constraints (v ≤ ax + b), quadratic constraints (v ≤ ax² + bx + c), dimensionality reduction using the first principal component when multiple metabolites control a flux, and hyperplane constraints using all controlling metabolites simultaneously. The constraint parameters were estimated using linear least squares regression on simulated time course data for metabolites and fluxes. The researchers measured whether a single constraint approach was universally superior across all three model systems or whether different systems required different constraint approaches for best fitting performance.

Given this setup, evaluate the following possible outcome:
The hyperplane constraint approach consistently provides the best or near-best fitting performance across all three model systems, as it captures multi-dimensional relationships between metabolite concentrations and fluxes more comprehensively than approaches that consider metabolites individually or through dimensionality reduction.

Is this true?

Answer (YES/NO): NO